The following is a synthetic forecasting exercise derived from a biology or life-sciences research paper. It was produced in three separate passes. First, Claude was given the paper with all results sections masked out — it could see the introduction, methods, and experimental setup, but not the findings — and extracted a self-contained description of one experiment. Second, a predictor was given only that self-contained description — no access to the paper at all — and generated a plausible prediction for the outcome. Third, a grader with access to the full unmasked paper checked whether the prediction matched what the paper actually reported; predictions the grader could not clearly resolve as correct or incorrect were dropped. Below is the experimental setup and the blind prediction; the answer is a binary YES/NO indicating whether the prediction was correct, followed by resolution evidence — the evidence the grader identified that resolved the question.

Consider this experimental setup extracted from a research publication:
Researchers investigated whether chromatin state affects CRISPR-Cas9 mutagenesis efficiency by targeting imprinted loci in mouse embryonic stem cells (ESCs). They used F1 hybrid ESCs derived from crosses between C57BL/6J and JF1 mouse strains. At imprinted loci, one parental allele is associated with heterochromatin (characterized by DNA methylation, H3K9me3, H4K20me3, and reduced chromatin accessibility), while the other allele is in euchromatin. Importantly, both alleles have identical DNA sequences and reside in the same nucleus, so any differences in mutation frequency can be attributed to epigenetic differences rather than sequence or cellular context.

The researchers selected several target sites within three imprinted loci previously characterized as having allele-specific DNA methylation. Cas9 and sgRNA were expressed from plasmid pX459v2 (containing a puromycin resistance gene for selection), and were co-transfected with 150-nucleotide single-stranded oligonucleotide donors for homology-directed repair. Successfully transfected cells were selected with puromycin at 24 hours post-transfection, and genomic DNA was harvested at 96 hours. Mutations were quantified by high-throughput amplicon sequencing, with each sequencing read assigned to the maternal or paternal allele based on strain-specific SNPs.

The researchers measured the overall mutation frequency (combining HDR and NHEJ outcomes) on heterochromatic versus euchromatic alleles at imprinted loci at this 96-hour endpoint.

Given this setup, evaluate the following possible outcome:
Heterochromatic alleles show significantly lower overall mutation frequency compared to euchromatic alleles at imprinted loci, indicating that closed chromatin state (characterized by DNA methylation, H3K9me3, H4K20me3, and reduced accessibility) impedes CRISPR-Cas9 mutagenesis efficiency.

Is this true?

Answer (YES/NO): YES